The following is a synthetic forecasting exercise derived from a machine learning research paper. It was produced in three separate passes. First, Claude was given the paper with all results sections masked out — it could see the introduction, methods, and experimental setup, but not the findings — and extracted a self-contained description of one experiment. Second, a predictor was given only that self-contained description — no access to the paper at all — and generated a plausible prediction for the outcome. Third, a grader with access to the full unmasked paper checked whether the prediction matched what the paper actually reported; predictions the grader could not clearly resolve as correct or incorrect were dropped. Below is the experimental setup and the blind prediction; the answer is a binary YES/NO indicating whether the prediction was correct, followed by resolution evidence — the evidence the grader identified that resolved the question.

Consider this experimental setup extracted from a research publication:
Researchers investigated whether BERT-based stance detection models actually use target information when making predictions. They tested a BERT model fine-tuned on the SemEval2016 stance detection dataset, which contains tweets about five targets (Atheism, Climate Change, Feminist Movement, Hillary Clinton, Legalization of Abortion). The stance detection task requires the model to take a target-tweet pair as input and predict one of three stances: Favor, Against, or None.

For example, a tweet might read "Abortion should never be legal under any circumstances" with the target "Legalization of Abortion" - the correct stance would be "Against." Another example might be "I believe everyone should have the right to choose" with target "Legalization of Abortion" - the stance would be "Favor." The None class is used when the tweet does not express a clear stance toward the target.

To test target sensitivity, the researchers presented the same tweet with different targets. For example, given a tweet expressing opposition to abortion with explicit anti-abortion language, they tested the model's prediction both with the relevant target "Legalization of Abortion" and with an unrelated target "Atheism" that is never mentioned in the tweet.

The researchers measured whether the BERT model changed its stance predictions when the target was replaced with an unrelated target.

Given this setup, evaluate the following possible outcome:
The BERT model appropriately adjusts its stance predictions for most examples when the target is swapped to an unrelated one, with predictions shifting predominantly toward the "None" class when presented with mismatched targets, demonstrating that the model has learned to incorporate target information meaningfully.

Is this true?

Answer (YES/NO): NO